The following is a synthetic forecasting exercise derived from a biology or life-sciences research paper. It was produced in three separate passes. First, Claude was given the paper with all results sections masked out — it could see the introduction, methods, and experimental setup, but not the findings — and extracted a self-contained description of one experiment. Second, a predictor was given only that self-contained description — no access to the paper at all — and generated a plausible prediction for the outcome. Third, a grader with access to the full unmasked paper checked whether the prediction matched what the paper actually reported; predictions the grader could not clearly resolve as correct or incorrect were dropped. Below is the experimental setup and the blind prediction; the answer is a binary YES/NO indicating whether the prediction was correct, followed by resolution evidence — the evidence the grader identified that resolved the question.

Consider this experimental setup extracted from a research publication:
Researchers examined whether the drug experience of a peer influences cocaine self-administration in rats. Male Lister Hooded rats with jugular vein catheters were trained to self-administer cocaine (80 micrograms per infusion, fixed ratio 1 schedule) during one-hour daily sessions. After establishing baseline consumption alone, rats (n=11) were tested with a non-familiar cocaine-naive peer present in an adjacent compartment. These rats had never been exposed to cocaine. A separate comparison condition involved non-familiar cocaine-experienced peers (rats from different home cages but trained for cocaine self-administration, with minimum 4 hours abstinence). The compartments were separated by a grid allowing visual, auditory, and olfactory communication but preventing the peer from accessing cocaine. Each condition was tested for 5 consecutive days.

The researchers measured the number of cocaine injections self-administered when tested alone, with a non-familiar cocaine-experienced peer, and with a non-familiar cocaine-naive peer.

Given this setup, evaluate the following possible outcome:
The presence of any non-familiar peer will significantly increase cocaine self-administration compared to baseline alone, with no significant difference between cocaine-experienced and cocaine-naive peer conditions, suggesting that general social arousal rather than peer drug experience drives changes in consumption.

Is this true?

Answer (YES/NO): NO